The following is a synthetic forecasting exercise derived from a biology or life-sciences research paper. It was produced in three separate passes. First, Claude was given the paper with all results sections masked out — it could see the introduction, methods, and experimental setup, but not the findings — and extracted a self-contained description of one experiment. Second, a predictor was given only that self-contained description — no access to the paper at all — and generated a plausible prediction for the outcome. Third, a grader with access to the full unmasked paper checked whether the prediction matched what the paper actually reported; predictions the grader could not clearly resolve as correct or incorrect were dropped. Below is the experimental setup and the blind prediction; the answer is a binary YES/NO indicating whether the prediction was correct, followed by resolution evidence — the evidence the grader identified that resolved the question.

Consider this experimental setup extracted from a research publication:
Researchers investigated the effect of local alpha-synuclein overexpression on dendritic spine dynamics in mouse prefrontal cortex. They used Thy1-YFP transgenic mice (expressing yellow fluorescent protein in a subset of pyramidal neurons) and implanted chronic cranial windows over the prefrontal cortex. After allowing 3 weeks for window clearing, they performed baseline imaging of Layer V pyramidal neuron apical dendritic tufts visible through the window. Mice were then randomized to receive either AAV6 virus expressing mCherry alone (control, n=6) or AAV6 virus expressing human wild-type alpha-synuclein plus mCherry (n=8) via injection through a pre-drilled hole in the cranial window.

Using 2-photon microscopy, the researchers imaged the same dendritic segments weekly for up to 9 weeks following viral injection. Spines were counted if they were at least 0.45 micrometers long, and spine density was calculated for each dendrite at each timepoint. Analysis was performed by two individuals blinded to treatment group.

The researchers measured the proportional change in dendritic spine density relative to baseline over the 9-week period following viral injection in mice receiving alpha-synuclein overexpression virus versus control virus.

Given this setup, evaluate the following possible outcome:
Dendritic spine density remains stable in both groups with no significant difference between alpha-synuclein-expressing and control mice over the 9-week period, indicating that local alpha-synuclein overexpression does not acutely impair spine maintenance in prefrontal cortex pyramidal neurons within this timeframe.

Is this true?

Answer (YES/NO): NO